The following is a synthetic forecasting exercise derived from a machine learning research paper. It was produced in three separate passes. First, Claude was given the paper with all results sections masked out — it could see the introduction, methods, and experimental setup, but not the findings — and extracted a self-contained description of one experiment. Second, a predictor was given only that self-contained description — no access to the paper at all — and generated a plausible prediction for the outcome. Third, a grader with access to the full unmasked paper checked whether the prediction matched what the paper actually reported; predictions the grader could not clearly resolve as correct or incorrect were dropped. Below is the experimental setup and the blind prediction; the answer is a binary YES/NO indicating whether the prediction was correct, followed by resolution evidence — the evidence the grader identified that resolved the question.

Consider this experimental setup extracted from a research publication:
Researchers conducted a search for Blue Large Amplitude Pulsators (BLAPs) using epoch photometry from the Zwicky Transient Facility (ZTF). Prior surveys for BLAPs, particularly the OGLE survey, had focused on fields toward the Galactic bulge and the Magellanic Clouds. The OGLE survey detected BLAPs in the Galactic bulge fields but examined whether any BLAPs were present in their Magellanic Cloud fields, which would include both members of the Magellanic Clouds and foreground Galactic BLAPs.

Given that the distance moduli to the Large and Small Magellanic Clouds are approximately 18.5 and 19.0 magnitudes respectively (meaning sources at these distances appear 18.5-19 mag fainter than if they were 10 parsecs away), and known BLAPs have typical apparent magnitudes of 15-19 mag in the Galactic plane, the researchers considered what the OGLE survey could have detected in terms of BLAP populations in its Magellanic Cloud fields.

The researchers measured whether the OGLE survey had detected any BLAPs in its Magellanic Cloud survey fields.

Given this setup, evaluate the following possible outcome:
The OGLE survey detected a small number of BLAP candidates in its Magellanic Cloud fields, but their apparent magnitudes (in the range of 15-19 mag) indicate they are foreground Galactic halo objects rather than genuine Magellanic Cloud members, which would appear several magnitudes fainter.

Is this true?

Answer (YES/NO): NO